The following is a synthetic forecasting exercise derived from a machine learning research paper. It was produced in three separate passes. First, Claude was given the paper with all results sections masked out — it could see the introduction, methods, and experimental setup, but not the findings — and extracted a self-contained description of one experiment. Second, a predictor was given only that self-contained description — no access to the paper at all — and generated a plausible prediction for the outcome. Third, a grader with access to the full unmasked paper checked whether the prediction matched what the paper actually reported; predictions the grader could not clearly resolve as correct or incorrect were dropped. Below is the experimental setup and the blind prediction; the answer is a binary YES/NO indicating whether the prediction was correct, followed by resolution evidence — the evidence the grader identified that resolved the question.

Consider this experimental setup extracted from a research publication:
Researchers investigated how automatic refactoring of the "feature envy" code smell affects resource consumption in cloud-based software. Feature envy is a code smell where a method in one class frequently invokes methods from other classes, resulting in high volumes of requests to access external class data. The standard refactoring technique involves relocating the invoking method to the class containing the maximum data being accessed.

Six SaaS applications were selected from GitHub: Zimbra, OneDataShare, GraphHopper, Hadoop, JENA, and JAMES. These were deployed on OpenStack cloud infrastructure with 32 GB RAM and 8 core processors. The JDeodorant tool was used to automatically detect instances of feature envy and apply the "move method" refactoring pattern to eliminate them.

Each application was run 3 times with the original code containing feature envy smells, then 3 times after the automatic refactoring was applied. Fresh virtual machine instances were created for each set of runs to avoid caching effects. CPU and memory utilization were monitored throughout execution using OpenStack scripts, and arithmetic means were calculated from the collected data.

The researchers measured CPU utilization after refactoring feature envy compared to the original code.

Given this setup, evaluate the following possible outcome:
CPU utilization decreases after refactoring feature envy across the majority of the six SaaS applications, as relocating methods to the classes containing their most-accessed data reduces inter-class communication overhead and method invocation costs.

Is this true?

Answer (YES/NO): NO